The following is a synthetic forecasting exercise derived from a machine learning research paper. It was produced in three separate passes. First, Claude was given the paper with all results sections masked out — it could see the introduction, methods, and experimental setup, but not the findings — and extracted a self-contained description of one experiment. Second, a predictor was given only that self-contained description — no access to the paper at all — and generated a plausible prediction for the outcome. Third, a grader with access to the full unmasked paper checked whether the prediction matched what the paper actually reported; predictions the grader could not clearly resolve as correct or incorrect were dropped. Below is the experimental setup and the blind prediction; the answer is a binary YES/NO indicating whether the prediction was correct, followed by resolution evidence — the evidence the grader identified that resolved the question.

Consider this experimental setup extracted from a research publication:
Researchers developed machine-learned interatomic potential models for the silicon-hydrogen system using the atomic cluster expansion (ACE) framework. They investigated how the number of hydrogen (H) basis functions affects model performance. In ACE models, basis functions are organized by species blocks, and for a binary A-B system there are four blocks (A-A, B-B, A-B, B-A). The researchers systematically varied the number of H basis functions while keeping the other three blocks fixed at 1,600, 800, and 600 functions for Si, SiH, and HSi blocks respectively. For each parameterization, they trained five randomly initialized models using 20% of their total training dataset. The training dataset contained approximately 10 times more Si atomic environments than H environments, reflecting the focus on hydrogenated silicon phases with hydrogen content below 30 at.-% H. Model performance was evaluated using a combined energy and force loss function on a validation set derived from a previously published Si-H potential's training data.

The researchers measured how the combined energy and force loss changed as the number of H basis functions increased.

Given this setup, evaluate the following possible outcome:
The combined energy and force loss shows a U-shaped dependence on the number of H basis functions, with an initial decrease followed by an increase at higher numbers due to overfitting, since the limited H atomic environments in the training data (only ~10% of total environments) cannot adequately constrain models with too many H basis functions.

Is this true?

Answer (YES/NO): YES